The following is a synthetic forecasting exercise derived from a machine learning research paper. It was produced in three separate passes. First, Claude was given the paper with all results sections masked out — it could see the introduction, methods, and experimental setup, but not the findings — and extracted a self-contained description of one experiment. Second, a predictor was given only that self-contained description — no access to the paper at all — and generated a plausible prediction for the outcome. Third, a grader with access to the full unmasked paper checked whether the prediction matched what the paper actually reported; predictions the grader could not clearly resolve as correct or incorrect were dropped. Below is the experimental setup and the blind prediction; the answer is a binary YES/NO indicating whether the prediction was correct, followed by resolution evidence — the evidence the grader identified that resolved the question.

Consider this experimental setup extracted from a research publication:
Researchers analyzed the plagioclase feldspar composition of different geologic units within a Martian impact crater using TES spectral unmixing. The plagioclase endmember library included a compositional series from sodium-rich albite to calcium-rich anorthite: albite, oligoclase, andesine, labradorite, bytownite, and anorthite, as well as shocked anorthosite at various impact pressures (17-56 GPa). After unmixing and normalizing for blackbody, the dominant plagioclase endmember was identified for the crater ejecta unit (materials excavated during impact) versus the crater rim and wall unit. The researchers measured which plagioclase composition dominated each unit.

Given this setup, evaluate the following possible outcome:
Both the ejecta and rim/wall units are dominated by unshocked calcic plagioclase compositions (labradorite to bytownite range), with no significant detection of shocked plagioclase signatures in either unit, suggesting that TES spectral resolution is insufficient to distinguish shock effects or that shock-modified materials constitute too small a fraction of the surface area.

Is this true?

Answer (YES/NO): NO